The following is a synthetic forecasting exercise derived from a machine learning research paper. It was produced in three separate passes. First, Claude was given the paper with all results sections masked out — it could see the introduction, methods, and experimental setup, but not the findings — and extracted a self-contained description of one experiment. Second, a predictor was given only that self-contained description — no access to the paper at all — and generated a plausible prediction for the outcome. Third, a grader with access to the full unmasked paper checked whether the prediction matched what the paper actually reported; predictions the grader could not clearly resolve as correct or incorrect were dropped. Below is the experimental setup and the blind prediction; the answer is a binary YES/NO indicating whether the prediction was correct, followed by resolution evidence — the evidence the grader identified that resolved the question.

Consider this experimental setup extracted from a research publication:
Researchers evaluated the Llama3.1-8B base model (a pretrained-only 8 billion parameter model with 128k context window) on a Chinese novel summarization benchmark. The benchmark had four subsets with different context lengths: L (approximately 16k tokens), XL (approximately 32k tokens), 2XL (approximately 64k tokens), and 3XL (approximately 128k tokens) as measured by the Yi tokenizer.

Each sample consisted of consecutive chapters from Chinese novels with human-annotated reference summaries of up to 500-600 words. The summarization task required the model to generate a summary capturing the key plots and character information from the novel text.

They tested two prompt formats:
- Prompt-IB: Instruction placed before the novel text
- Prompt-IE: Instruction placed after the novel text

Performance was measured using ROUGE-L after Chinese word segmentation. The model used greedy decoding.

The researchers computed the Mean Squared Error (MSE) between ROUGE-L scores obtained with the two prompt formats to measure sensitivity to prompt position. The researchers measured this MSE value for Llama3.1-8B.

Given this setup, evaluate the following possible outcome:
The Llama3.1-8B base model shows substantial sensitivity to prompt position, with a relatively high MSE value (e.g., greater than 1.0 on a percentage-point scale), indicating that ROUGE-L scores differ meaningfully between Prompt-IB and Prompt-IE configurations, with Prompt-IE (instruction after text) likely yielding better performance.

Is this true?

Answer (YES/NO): NO